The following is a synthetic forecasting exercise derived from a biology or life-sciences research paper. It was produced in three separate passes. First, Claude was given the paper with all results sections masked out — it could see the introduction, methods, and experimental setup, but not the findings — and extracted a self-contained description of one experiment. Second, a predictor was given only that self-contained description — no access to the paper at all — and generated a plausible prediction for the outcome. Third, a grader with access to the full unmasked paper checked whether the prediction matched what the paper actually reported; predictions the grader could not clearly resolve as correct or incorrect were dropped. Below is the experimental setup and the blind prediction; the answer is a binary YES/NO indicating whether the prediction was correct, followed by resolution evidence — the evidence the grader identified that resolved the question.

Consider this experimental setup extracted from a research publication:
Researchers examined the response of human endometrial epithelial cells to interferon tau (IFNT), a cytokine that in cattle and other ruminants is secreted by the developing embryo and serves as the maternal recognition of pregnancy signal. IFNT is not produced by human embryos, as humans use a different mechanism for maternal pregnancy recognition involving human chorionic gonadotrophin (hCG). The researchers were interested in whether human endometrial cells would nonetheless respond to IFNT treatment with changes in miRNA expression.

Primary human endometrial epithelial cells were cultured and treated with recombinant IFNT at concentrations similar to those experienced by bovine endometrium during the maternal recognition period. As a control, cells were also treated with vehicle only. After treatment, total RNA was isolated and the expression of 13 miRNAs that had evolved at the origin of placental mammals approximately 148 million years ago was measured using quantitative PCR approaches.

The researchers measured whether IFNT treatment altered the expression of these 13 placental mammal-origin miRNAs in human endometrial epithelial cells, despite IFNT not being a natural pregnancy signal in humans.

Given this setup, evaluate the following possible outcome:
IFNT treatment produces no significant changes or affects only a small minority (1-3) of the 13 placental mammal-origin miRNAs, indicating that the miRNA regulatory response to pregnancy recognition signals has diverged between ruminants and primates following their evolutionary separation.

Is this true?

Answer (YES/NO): YES